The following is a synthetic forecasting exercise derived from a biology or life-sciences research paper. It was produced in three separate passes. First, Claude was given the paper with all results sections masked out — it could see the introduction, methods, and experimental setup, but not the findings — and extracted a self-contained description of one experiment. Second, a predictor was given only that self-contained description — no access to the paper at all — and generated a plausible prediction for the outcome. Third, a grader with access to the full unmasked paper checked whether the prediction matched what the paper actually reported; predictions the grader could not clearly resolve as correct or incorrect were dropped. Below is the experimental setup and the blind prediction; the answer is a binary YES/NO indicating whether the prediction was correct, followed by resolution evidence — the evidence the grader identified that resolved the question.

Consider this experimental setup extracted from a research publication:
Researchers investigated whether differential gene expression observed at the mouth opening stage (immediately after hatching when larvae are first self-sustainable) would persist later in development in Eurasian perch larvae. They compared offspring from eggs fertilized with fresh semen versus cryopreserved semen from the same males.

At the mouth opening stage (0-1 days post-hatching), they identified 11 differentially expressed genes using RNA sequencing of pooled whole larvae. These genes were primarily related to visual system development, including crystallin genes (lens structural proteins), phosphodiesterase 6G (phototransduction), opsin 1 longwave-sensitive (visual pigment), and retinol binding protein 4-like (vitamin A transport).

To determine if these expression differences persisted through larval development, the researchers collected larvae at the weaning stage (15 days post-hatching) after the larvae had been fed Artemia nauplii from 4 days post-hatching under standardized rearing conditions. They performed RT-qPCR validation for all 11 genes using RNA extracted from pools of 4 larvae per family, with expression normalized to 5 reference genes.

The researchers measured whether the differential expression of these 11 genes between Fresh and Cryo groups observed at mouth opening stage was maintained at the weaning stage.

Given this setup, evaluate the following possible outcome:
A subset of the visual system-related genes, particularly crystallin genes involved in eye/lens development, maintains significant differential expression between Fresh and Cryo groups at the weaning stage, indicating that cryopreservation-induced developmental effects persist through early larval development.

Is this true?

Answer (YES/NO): NO